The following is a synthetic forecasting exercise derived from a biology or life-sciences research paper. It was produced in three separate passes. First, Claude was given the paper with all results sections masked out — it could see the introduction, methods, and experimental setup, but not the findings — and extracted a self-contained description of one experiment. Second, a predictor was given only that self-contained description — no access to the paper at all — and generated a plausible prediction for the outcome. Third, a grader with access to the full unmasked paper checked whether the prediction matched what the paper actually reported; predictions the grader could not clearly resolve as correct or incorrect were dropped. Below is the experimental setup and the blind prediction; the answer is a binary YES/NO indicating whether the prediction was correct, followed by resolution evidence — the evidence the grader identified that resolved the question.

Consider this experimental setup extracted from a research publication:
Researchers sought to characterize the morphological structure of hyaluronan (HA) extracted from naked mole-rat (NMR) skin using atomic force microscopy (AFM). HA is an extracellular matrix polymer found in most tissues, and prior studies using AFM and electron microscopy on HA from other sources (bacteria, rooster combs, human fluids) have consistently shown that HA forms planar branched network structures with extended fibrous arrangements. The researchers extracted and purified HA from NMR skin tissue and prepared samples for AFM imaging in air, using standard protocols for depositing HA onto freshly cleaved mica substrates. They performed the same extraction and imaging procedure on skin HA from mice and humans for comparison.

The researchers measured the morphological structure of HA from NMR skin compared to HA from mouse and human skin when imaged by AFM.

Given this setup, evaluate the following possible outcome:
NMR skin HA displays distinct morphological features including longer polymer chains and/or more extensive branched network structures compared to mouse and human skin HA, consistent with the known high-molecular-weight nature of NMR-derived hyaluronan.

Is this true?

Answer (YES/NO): NO